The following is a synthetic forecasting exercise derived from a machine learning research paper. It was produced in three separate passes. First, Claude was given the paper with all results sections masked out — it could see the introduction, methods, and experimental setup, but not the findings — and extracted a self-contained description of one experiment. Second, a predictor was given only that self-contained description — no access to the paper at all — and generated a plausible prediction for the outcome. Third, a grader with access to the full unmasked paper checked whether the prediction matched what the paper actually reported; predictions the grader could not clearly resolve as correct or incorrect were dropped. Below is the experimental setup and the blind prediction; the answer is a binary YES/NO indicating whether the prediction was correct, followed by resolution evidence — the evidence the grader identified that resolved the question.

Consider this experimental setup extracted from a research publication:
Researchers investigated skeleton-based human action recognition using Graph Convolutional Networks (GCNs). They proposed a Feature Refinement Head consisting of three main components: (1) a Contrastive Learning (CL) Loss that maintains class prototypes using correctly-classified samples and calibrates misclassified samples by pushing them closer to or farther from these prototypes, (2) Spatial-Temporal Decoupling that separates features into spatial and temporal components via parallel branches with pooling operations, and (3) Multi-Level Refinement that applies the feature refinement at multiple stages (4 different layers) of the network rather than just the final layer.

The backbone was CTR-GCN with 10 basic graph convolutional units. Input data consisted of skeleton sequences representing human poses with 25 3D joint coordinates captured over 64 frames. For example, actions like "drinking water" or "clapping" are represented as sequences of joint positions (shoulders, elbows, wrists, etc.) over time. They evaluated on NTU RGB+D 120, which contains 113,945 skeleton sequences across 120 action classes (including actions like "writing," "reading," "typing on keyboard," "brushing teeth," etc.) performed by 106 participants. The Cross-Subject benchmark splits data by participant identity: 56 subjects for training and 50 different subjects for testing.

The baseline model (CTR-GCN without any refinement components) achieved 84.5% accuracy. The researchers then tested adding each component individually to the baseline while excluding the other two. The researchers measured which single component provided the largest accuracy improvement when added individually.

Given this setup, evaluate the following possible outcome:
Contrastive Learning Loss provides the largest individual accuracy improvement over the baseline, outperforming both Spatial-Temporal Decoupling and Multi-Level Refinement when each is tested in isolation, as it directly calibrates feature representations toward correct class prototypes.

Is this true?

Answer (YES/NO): NO